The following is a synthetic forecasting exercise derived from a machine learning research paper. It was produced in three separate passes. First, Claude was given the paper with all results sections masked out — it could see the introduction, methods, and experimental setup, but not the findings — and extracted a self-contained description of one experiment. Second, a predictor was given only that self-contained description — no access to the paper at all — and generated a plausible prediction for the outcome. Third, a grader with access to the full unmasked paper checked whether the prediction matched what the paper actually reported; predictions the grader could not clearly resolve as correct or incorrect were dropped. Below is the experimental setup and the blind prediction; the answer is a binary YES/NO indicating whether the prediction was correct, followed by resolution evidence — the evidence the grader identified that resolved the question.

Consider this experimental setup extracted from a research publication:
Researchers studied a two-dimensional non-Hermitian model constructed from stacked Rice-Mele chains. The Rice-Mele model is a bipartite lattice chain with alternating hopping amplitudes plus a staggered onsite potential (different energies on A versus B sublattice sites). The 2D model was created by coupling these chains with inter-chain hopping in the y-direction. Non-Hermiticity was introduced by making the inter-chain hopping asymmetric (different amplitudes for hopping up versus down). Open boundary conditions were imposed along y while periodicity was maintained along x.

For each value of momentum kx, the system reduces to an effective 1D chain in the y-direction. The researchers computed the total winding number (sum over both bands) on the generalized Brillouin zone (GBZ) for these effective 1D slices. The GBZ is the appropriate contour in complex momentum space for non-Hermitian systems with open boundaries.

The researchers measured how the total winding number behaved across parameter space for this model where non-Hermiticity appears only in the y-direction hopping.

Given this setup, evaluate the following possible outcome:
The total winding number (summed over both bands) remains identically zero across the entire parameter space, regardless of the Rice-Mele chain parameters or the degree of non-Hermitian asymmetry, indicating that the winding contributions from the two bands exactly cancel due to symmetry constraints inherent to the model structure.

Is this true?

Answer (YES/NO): YES